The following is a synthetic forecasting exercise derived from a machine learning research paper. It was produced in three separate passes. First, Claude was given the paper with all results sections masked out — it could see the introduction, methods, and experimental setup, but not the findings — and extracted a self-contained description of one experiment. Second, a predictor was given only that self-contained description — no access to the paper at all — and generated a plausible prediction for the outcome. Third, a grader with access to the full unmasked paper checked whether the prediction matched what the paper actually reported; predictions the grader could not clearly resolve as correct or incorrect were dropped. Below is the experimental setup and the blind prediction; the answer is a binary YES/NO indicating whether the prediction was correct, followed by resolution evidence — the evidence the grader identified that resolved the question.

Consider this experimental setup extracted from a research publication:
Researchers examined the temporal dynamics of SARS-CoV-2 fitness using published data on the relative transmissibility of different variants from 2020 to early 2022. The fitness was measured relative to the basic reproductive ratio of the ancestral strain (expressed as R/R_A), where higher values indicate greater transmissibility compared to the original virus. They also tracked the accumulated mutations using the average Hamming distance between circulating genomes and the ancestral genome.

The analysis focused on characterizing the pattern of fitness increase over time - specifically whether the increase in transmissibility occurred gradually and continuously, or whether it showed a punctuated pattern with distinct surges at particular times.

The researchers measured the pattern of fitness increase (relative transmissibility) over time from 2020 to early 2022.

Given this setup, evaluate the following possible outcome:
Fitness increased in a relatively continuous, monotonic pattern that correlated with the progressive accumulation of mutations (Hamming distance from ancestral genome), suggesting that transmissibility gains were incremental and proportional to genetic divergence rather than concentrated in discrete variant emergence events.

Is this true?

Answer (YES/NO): NO